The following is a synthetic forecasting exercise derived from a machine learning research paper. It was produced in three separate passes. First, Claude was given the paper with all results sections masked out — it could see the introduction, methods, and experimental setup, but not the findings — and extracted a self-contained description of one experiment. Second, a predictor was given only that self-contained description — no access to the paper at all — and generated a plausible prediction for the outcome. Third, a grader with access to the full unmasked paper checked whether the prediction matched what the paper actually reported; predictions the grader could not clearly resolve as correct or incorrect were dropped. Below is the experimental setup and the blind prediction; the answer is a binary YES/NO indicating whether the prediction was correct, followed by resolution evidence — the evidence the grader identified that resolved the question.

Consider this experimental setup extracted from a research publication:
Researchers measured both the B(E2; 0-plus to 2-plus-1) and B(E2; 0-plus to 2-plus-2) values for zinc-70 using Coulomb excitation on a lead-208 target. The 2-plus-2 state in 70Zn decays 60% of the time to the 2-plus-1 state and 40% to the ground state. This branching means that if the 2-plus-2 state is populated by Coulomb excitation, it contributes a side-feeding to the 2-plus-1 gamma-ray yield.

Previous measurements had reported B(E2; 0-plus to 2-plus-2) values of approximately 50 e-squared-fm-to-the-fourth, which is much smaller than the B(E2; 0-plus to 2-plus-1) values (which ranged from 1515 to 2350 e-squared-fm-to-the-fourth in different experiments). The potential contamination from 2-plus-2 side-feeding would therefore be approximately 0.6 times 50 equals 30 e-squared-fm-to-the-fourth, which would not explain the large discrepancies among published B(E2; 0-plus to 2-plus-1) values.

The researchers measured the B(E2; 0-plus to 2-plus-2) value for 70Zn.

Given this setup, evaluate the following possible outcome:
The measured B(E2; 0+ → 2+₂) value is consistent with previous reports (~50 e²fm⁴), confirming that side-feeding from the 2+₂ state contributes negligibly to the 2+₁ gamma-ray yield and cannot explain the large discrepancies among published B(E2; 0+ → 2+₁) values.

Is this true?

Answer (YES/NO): YES